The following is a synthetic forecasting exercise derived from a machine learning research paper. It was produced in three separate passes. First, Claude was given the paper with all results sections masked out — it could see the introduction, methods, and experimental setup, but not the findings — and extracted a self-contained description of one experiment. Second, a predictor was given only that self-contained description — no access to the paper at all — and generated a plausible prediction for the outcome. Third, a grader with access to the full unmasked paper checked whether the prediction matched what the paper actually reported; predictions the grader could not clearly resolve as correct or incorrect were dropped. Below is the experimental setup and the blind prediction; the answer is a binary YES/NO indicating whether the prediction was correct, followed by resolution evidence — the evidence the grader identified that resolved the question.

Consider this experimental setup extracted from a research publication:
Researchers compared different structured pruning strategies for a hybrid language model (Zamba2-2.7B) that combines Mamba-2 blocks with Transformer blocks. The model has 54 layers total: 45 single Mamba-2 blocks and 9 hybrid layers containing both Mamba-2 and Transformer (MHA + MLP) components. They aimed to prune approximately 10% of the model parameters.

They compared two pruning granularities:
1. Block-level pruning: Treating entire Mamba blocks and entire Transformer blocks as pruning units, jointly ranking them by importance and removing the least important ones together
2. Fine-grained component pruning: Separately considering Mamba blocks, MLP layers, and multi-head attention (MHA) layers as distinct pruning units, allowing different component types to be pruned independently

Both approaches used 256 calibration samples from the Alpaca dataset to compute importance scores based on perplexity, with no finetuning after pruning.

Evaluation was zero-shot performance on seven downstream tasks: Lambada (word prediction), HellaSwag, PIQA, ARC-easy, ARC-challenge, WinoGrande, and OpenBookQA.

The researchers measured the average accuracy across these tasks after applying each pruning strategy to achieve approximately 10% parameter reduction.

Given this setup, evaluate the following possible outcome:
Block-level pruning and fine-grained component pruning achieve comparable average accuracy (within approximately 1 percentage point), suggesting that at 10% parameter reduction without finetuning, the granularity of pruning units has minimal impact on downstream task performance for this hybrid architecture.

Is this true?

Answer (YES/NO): NO